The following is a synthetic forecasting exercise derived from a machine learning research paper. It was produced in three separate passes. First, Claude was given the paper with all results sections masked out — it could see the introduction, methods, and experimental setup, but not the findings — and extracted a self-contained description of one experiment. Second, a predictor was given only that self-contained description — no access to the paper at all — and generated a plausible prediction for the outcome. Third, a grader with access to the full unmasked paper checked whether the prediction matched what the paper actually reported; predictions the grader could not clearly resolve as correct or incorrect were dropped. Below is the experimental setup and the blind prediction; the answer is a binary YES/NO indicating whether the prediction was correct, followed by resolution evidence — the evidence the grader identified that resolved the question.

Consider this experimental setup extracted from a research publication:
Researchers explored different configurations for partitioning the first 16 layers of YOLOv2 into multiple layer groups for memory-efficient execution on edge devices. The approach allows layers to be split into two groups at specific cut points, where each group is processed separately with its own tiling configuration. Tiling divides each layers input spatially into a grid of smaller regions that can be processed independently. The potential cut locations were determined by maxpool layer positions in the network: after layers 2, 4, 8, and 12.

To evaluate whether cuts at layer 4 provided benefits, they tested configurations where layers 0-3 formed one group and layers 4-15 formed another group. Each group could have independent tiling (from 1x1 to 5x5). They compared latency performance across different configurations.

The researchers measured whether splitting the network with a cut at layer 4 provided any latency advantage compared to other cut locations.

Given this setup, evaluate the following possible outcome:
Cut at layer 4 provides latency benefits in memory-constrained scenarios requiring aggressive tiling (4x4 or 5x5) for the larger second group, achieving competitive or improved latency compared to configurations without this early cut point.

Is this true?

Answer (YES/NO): NO